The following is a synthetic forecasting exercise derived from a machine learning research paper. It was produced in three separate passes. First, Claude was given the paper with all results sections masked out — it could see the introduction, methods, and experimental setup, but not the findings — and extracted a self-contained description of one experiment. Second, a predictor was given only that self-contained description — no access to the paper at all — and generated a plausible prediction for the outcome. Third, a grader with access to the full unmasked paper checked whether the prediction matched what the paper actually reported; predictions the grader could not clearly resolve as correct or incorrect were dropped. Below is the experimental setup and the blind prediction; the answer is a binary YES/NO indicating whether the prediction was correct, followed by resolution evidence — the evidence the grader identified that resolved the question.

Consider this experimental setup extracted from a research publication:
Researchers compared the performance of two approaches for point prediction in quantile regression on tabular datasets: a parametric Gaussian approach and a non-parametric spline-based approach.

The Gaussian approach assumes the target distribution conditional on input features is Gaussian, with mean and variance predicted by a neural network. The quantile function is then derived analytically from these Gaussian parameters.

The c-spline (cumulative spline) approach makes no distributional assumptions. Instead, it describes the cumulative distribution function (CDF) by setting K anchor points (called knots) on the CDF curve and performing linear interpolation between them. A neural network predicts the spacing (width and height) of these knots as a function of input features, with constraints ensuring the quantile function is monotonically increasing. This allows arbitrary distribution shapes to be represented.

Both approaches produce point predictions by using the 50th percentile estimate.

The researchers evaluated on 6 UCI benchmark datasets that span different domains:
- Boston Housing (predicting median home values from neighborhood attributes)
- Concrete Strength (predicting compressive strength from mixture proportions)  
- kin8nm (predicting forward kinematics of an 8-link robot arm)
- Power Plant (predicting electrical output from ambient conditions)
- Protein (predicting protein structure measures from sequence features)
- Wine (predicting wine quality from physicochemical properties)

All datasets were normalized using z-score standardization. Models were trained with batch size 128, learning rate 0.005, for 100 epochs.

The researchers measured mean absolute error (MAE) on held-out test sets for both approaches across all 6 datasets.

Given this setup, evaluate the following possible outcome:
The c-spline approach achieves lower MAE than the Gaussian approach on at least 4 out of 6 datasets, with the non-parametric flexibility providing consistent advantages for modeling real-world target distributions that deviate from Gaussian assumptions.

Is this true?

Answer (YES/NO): YES